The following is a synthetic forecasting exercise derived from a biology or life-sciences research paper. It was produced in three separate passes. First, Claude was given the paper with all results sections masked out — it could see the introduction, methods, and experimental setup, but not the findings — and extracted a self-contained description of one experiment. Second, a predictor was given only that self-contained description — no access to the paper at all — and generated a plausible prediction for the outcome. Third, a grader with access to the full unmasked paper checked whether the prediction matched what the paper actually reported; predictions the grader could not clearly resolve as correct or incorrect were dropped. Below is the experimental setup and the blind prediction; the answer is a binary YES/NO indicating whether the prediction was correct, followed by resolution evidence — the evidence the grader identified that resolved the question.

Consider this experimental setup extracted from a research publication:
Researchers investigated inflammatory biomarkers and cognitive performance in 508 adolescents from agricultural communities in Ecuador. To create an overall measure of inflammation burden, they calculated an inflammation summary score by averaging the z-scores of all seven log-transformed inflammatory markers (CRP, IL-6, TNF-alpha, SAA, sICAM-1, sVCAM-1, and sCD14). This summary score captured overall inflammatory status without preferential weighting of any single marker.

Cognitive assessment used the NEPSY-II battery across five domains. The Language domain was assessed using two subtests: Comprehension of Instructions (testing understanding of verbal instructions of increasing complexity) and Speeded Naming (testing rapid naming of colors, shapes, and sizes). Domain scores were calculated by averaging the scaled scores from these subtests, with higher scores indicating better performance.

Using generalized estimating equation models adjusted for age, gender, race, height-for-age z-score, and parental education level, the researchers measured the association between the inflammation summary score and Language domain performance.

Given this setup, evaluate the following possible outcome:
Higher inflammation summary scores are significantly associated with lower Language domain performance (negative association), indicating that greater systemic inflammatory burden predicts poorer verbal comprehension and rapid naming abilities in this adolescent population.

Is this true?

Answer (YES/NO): NO